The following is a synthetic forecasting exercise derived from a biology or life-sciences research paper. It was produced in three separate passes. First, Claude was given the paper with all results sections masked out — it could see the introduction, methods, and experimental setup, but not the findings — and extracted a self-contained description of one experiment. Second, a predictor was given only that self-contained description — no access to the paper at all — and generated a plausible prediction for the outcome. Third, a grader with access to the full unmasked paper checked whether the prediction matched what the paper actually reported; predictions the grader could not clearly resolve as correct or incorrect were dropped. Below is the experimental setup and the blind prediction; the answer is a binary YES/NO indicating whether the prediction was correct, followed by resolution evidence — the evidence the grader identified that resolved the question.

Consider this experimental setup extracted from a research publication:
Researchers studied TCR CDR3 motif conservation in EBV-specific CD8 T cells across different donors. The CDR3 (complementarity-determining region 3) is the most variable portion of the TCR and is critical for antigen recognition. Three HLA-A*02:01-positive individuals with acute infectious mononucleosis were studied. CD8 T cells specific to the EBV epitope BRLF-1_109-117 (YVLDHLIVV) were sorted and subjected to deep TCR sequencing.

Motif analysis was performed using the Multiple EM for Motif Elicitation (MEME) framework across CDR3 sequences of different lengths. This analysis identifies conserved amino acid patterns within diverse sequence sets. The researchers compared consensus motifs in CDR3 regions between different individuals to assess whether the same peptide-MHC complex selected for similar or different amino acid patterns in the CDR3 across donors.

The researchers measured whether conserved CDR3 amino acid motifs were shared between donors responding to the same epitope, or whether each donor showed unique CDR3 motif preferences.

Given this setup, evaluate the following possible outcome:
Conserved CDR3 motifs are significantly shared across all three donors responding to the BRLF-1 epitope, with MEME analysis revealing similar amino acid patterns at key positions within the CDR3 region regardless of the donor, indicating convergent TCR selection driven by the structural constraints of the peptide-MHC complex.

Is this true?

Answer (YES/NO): YES